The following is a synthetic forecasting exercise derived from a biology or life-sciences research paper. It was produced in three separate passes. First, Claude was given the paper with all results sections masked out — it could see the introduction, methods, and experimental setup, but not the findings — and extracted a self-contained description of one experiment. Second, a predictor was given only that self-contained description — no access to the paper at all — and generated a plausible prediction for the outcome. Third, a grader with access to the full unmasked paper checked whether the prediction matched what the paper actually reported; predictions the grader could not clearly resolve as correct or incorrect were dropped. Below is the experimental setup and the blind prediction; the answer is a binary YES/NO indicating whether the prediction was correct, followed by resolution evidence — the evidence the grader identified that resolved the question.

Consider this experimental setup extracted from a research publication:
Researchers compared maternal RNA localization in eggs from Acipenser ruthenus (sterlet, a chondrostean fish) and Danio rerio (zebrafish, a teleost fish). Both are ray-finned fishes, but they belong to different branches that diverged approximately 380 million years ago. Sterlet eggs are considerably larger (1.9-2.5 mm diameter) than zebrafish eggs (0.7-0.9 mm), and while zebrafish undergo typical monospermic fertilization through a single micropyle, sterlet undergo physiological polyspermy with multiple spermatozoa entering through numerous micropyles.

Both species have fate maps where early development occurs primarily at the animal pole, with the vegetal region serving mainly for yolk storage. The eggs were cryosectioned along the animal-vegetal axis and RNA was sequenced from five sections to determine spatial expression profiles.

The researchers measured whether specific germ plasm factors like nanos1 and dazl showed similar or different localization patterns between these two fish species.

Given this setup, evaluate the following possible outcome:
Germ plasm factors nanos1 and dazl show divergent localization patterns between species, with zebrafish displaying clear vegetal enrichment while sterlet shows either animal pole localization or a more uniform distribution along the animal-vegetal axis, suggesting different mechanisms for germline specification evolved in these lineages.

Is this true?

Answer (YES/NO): NO